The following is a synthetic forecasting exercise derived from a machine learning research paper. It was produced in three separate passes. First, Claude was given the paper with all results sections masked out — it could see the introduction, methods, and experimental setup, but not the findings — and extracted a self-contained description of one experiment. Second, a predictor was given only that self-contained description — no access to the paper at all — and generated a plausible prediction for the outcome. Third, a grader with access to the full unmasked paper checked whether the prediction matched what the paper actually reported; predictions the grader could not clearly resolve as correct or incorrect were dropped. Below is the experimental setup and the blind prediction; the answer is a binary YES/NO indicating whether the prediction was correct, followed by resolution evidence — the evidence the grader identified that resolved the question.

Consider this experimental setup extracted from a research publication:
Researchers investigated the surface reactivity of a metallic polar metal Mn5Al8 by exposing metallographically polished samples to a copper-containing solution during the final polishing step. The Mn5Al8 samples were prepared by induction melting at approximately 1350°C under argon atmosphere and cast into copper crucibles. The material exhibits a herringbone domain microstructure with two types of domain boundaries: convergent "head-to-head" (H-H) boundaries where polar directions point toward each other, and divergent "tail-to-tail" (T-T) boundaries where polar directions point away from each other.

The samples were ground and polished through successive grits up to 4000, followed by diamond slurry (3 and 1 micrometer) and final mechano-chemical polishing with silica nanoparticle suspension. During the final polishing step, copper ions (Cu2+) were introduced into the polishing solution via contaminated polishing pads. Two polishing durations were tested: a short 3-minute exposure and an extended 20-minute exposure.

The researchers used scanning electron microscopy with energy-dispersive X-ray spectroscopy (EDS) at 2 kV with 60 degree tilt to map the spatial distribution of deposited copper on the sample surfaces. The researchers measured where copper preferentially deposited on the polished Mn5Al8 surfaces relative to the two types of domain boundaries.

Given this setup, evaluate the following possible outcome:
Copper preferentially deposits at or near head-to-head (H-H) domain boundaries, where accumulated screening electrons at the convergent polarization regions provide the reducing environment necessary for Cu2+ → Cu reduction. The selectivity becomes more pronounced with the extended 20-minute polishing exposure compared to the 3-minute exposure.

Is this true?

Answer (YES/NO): YES